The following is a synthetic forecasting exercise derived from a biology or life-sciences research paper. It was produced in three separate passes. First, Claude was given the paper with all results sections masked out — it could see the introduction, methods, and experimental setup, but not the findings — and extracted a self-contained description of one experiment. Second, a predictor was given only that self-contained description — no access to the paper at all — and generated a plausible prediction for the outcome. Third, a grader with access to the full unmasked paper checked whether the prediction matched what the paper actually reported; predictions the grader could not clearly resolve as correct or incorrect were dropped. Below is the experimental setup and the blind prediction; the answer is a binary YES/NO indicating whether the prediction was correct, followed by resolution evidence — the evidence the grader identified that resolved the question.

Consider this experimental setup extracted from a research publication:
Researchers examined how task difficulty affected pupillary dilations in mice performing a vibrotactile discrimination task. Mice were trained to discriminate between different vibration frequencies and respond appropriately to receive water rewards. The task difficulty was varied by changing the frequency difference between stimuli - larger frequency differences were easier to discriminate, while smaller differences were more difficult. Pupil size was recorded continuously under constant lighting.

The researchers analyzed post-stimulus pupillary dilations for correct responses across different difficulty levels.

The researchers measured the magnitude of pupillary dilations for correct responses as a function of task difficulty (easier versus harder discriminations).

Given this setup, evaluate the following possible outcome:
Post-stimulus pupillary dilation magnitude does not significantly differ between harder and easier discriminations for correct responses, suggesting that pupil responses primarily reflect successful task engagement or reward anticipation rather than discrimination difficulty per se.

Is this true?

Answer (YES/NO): NO